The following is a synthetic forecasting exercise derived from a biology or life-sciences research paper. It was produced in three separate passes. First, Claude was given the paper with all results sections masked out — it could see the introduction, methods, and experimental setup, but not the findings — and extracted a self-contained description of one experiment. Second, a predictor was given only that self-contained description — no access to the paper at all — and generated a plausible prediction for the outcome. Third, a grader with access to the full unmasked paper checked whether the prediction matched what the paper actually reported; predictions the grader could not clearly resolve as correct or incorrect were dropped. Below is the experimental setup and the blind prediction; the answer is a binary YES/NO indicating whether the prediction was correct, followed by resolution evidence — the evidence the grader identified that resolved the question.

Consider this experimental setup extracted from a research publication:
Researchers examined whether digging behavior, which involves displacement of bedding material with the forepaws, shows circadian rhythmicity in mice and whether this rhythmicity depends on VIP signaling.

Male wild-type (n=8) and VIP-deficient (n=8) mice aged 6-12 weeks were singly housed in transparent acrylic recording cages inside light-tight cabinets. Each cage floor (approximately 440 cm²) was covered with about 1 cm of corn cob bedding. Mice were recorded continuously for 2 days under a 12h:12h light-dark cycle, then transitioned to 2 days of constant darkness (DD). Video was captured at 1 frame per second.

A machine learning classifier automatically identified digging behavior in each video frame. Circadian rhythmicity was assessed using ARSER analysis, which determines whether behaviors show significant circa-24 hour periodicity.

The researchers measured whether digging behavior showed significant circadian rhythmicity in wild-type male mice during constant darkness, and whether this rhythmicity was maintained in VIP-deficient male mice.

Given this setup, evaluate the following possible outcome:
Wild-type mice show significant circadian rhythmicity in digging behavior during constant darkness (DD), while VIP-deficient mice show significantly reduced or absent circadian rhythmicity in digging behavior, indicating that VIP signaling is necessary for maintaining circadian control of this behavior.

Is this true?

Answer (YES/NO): NO